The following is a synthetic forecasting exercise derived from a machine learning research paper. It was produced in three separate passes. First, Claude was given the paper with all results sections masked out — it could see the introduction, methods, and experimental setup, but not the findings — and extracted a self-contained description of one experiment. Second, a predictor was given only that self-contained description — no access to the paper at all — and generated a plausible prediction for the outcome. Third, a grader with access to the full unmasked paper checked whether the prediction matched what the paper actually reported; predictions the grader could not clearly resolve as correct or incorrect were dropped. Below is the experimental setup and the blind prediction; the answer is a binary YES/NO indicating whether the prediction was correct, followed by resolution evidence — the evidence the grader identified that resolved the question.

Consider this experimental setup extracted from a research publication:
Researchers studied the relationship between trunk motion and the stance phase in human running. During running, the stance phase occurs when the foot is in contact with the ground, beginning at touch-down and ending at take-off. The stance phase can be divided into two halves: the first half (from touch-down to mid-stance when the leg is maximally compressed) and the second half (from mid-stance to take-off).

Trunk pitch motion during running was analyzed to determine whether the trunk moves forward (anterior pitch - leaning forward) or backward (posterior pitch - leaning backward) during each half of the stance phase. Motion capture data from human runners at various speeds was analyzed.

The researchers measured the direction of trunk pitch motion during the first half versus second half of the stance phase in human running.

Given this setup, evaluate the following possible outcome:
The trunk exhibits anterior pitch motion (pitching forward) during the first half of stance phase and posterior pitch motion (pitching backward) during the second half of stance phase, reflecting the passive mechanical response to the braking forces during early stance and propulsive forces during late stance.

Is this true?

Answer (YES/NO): YES